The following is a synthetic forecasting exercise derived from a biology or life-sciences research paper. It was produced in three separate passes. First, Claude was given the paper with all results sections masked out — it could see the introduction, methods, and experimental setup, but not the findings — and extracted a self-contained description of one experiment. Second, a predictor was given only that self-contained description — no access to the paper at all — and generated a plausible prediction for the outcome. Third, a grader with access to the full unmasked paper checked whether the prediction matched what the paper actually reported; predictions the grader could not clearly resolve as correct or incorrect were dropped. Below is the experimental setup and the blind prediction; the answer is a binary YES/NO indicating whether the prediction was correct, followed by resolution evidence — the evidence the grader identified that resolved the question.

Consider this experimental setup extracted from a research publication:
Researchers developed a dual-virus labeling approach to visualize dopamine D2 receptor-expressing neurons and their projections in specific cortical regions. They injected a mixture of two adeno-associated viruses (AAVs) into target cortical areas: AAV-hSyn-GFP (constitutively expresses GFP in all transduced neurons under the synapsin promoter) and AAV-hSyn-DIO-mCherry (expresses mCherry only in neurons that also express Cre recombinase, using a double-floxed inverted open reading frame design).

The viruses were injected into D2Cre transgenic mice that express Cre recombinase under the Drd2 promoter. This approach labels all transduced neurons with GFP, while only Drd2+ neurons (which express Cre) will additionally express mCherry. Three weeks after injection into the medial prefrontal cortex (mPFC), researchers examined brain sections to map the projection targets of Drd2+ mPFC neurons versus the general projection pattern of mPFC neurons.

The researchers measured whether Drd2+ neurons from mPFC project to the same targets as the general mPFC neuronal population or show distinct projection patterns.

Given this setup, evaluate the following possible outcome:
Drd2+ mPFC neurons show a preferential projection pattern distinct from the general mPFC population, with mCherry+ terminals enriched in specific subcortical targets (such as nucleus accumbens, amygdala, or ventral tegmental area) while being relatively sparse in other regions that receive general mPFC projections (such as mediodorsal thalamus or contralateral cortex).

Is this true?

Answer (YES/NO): NO